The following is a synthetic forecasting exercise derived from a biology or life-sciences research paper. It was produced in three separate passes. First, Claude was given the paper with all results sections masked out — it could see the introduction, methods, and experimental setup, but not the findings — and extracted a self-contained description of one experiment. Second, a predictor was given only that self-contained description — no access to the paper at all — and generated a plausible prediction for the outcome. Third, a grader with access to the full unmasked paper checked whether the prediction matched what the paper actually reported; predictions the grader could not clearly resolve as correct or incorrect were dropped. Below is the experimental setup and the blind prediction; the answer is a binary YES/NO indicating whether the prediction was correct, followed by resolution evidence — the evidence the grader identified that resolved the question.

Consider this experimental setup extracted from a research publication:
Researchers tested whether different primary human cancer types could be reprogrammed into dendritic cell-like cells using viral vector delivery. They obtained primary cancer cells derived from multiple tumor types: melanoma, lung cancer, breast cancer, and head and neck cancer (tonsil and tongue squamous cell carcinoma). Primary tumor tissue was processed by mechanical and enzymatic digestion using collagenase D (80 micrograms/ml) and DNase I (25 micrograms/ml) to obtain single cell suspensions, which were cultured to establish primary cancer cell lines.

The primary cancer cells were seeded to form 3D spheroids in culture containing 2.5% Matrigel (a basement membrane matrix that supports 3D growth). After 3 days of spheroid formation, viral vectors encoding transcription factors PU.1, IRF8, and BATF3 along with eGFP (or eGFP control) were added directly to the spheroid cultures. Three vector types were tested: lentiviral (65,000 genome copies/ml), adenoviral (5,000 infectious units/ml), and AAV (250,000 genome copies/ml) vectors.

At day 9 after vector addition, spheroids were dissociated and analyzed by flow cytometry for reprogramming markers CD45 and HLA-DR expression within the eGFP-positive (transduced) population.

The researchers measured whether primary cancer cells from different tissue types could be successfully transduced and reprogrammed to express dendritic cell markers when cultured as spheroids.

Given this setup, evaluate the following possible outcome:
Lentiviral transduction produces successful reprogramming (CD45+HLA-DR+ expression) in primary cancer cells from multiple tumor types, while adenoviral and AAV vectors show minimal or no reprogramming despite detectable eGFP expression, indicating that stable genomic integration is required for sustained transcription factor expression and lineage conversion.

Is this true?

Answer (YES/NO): NO